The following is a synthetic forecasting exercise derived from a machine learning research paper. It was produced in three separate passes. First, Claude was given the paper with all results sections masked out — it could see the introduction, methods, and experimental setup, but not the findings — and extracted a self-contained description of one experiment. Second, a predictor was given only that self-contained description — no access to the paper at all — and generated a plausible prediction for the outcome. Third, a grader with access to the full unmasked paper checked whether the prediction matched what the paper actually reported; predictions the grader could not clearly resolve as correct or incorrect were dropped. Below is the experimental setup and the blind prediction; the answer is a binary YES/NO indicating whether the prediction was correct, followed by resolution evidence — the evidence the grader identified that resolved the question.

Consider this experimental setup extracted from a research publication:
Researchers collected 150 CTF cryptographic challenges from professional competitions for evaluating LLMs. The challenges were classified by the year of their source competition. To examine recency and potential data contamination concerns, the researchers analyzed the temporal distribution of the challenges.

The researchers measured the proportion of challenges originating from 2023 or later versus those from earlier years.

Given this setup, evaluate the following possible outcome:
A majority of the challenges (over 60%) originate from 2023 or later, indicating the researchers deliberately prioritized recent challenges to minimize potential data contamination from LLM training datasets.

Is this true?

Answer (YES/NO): YES